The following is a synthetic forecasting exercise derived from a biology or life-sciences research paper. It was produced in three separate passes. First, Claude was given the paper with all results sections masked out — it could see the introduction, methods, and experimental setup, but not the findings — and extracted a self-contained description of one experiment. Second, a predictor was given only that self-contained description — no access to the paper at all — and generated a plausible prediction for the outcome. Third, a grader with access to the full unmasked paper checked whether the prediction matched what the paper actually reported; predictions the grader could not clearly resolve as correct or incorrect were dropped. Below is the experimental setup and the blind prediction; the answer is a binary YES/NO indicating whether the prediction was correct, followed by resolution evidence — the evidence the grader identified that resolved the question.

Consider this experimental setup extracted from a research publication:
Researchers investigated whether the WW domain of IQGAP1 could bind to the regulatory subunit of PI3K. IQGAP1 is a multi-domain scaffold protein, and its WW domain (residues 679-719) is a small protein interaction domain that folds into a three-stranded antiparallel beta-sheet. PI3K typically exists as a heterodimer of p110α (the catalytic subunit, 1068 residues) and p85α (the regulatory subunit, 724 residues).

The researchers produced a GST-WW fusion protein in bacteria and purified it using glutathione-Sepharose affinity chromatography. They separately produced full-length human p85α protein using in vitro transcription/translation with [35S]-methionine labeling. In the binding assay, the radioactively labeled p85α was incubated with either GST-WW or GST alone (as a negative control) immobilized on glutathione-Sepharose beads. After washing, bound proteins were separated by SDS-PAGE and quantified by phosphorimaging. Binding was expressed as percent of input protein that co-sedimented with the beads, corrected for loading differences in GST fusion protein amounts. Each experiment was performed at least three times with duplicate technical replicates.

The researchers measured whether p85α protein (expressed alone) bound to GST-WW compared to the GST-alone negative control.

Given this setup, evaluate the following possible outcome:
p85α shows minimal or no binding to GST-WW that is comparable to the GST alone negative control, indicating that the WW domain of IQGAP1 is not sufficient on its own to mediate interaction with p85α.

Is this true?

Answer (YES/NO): YES